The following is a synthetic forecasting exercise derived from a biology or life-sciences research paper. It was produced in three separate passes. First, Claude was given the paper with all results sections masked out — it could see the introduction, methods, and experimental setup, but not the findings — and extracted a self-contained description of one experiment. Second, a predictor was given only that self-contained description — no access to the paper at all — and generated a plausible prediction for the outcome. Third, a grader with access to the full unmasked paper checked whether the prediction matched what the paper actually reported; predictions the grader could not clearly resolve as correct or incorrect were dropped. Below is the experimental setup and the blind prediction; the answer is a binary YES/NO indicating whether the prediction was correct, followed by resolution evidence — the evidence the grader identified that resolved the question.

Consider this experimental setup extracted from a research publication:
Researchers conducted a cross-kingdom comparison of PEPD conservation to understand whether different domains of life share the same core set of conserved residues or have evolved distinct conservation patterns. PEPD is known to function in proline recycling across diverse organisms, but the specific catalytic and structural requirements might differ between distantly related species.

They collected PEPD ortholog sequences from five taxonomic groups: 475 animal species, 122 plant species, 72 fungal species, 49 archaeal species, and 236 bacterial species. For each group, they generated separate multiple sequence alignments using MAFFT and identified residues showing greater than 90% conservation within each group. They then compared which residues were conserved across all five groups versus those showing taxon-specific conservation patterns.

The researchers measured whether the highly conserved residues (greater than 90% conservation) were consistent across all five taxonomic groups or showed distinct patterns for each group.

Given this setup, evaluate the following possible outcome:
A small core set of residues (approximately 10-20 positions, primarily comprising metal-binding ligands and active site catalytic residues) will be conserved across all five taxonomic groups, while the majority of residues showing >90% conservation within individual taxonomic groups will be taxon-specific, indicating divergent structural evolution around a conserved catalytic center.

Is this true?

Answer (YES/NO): NO